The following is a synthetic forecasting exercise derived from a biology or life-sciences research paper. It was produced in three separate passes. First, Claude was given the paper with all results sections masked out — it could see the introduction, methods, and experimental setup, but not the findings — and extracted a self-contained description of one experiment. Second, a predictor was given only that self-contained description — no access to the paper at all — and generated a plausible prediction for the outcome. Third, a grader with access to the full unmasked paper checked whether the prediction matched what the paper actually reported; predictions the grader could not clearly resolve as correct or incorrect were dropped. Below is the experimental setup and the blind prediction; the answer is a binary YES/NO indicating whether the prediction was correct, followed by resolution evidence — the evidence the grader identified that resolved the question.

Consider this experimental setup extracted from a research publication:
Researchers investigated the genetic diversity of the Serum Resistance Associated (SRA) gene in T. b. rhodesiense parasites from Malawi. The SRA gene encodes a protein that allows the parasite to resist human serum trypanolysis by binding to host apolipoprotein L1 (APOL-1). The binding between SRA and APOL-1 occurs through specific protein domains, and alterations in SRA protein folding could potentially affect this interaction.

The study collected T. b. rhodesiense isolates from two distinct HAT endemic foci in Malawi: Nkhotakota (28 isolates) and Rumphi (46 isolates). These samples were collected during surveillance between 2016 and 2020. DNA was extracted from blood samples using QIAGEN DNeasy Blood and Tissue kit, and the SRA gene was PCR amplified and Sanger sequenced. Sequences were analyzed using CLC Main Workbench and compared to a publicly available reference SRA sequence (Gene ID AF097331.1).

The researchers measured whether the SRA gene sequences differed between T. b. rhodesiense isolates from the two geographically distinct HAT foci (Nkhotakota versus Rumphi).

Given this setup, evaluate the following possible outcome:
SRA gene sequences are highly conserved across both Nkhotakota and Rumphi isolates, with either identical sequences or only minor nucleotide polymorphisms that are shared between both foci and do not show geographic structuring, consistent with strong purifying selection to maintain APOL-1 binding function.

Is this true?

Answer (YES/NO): NO